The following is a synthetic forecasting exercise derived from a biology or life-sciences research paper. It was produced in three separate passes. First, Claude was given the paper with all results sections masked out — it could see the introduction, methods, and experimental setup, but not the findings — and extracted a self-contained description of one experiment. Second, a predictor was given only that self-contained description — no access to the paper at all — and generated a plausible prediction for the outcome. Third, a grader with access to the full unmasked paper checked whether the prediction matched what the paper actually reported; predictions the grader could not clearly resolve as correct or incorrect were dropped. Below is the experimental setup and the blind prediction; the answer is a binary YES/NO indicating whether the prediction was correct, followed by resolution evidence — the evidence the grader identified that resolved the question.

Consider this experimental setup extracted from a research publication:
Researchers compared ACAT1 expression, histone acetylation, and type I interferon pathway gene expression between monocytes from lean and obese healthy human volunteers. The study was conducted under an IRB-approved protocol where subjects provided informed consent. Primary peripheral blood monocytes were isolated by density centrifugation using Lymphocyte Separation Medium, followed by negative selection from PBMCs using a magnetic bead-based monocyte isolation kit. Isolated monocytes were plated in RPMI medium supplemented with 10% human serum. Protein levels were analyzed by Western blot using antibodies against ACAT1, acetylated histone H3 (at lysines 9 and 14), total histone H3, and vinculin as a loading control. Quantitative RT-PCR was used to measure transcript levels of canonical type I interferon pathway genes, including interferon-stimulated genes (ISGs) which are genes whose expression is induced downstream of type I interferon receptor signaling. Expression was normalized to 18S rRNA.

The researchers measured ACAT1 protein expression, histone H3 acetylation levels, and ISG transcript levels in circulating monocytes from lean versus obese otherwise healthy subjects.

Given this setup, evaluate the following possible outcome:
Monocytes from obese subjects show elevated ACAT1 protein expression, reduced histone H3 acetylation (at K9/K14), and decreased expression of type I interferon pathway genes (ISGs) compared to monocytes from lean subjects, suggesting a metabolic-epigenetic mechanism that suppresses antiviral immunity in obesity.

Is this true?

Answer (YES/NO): NO